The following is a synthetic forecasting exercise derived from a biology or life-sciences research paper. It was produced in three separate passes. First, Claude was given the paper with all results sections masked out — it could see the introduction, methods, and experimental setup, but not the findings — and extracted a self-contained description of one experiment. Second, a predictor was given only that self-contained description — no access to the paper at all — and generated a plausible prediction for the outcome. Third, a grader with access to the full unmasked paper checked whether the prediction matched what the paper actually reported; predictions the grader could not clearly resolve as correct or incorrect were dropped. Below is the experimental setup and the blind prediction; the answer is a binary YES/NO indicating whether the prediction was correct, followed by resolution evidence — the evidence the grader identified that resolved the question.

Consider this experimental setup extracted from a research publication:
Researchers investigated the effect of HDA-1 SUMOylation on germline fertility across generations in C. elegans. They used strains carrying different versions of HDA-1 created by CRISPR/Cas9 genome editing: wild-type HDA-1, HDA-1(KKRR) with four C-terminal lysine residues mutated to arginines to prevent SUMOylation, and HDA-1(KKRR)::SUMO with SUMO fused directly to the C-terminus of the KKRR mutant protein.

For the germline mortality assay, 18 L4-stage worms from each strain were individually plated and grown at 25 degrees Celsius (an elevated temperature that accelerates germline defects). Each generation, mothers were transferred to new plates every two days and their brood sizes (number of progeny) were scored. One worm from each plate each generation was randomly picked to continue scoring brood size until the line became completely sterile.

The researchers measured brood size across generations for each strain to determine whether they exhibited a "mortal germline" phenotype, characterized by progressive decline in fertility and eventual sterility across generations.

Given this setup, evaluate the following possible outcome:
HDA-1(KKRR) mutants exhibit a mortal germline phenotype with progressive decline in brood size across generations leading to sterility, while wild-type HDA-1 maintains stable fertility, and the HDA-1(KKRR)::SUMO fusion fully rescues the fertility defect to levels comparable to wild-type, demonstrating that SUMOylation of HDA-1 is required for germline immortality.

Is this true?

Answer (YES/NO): NO